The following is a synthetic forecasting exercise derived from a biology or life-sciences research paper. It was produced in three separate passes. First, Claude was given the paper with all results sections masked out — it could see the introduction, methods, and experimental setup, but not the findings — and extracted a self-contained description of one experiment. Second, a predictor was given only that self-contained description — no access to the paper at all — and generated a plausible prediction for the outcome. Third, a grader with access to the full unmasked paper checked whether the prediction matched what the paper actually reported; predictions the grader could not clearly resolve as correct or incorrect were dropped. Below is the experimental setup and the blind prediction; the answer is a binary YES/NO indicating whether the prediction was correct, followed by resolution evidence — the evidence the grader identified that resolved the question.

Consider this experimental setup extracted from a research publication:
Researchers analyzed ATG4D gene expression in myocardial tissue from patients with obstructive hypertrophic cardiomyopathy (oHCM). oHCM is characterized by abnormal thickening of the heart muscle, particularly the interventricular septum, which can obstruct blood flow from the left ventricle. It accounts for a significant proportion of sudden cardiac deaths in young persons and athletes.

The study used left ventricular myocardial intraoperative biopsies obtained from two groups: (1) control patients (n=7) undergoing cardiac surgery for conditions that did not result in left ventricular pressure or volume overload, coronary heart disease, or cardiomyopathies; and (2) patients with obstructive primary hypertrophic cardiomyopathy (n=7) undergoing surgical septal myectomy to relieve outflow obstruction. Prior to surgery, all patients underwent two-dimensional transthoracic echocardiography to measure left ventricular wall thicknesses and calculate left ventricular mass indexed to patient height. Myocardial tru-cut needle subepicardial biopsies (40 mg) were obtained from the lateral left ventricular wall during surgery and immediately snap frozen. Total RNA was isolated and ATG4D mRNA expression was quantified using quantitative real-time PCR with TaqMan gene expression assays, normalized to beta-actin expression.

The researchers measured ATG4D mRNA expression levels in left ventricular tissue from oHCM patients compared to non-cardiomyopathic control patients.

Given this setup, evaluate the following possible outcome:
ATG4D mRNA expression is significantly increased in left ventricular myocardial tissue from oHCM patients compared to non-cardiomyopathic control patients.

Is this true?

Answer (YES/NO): NO